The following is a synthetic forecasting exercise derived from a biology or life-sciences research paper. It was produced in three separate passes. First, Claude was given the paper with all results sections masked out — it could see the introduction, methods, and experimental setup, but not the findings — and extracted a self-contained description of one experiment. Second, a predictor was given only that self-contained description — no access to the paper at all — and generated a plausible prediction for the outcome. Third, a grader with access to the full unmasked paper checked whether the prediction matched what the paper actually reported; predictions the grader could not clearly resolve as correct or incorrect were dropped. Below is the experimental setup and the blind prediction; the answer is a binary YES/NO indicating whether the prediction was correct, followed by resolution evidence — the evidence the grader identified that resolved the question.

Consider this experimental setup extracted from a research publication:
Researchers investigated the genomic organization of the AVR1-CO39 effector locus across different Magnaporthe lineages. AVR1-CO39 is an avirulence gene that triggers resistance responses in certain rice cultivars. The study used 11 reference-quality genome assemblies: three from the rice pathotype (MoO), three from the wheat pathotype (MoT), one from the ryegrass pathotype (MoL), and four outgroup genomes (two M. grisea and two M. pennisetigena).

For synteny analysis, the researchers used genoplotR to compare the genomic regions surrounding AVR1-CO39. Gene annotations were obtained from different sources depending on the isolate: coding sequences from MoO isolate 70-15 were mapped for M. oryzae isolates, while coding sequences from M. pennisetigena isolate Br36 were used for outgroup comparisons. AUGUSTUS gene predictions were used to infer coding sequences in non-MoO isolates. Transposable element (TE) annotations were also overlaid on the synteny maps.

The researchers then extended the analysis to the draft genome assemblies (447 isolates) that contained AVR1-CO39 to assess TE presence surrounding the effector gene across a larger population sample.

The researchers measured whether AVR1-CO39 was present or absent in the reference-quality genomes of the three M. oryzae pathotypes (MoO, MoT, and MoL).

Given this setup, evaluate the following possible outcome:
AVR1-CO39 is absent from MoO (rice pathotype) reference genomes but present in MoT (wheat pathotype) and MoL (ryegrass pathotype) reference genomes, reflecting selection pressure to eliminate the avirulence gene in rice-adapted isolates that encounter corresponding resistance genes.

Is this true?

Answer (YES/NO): YES